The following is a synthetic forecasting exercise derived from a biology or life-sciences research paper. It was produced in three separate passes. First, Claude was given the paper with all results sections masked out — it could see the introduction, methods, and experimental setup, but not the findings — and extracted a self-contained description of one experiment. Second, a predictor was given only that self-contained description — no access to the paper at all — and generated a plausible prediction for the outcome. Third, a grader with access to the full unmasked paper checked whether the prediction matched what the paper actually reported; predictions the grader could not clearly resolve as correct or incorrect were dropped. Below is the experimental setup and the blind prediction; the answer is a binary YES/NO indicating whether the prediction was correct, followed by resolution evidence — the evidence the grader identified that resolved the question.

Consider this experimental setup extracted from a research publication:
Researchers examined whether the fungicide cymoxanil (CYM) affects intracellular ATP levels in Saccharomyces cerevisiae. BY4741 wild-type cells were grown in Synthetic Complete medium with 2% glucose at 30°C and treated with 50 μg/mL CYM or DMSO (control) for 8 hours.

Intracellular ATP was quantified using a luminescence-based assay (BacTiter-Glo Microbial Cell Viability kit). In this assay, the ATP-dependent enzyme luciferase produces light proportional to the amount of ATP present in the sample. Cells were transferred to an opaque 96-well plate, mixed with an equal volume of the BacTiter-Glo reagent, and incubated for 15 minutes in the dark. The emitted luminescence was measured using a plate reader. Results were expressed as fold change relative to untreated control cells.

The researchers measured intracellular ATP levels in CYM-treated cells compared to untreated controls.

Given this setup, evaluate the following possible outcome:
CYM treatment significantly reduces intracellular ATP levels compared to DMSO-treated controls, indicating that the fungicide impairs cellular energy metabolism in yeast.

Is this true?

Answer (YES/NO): NO